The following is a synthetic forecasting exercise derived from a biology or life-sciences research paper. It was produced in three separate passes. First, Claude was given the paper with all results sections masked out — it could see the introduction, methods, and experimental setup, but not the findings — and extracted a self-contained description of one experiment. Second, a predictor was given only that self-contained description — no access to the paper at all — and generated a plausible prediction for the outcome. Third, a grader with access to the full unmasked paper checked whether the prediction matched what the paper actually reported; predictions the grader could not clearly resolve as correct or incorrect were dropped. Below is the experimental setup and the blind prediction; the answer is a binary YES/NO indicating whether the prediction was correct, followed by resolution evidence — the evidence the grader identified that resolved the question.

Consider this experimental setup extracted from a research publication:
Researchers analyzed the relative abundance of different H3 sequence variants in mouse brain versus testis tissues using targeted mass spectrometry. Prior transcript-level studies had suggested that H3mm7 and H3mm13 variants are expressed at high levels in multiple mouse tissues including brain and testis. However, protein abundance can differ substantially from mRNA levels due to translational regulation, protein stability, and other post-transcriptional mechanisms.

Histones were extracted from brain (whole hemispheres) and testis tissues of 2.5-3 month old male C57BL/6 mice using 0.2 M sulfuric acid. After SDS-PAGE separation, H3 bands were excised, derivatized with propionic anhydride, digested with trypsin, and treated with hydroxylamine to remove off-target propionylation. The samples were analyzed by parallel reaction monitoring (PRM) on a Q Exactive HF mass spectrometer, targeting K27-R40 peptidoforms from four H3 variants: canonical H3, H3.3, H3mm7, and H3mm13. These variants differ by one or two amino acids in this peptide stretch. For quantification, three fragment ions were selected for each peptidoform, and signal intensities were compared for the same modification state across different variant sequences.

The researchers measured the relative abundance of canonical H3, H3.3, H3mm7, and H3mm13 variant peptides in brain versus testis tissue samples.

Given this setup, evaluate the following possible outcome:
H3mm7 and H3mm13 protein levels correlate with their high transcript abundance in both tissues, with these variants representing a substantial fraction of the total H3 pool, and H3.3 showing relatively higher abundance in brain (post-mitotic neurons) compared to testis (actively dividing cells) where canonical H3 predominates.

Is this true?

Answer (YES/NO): NO